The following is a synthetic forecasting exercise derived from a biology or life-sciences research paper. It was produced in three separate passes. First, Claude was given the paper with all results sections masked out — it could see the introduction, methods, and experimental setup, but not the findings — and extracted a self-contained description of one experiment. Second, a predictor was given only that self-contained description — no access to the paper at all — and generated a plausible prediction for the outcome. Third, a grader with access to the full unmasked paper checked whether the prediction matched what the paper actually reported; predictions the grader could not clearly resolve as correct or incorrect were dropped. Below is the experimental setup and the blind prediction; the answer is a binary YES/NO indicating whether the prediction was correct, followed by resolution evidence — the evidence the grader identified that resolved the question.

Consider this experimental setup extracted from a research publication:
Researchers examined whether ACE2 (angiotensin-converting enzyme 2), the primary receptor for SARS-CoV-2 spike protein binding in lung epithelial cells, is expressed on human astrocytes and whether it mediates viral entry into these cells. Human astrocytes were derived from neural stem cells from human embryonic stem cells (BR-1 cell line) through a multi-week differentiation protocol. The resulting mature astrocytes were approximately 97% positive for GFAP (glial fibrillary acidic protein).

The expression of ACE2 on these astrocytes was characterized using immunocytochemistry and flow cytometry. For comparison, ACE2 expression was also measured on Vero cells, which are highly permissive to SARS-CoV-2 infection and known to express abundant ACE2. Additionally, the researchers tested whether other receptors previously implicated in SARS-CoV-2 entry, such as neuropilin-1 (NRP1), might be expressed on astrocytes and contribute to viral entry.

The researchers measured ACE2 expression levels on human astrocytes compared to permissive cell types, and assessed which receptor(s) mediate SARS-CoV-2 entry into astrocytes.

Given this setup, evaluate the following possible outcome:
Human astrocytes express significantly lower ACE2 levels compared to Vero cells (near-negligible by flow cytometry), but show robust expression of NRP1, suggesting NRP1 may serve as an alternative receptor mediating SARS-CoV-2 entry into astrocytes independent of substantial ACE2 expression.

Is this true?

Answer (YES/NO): NO